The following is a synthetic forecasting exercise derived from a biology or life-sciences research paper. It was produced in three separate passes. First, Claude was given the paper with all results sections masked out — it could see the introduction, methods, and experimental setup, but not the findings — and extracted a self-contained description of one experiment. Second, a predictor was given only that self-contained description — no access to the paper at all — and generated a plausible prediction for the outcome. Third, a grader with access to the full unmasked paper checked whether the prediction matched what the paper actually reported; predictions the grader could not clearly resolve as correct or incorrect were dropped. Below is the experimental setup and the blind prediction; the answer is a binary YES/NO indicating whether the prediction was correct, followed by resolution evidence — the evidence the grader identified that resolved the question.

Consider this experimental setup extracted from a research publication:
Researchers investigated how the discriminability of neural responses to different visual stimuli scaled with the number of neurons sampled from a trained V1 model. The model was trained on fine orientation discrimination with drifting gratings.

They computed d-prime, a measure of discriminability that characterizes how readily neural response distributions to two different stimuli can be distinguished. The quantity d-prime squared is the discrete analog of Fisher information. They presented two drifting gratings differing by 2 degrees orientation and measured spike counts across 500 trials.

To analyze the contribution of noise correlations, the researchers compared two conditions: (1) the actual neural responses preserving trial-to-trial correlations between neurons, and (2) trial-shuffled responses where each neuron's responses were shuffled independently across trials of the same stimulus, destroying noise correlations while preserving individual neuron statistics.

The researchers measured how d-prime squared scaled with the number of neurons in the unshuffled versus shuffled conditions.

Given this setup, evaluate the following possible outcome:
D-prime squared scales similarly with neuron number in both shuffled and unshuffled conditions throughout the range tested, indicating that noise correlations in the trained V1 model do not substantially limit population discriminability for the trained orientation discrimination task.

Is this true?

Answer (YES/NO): NO